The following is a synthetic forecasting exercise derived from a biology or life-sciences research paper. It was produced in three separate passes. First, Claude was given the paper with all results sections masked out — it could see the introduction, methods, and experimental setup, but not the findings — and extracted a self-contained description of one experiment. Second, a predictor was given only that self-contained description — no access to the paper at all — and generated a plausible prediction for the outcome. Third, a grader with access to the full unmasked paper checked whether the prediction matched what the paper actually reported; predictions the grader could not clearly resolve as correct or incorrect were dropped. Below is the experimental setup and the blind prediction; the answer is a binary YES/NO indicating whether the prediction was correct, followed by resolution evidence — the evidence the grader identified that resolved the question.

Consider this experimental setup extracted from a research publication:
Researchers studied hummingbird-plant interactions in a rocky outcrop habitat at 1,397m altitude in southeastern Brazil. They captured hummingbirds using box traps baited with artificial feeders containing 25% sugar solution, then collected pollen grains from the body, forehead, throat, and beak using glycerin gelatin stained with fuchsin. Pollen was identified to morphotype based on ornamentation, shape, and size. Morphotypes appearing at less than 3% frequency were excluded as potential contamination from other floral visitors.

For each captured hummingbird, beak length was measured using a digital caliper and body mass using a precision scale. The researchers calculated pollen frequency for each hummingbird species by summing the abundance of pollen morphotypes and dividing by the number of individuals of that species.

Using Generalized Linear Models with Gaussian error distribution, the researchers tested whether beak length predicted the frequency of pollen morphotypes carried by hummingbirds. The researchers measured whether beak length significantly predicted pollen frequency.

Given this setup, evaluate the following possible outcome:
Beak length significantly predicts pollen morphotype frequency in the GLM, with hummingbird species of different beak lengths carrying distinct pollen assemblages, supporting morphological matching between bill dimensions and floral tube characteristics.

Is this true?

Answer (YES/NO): NO